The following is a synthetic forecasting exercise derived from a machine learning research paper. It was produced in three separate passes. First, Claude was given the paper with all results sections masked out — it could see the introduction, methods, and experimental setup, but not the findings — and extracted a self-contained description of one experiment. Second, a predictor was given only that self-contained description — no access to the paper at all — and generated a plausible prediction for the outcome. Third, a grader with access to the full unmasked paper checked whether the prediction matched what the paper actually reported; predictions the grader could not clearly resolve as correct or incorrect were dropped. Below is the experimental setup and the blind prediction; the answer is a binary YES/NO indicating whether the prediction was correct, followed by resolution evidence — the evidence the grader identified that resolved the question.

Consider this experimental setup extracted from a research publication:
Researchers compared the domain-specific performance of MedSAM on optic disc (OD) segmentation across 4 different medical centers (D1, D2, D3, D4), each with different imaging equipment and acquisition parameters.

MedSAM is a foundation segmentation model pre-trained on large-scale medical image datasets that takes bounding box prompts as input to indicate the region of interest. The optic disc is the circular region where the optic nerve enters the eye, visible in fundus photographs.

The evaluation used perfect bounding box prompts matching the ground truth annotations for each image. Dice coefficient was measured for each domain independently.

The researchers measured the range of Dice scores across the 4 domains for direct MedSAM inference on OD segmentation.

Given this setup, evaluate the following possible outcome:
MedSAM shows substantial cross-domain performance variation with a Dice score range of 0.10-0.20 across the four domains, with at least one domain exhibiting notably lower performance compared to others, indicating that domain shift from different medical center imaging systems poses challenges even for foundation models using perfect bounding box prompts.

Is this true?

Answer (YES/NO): NO